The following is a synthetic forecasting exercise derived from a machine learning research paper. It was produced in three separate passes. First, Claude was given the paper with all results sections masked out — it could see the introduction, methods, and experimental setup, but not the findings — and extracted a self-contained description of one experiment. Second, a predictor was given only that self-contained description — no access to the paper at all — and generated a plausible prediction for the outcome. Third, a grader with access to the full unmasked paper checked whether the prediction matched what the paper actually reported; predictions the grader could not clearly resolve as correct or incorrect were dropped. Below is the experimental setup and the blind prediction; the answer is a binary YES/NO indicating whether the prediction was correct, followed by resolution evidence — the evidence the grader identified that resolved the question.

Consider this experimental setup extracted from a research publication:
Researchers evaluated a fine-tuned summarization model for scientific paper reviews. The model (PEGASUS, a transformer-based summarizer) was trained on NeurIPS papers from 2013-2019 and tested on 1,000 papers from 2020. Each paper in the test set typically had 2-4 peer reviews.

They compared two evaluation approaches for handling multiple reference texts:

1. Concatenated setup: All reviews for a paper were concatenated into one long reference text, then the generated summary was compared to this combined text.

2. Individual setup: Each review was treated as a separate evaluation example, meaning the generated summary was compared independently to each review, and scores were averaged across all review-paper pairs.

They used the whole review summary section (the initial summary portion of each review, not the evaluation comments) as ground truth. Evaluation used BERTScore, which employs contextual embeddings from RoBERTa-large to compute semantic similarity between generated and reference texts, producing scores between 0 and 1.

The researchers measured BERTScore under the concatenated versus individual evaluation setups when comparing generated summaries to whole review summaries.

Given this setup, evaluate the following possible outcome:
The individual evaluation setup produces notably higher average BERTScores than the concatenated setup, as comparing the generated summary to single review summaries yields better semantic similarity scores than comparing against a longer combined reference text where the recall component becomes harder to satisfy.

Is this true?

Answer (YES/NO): NO